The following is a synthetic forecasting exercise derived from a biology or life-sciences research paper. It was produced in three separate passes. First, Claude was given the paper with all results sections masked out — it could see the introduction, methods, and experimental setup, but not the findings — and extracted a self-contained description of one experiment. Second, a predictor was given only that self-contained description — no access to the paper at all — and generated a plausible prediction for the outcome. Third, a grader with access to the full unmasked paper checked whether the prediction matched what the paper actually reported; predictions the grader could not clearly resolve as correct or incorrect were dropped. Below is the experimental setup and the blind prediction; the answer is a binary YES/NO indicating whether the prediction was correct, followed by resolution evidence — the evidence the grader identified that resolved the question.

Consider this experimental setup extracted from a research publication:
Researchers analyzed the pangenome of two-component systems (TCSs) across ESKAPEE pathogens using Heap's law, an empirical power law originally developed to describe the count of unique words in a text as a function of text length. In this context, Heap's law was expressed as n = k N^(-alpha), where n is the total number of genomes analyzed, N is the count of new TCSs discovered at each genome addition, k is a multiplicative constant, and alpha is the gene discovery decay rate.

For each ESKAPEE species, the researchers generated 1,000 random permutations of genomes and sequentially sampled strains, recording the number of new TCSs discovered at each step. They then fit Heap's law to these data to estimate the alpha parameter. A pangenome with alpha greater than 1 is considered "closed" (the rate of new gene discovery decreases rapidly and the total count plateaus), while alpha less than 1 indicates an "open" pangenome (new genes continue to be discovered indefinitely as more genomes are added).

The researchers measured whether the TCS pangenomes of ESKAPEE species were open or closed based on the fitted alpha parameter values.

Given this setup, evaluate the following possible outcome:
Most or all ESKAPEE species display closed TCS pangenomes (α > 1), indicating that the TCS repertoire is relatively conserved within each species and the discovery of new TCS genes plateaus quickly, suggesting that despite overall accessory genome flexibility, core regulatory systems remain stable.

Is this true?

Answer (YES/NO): YES